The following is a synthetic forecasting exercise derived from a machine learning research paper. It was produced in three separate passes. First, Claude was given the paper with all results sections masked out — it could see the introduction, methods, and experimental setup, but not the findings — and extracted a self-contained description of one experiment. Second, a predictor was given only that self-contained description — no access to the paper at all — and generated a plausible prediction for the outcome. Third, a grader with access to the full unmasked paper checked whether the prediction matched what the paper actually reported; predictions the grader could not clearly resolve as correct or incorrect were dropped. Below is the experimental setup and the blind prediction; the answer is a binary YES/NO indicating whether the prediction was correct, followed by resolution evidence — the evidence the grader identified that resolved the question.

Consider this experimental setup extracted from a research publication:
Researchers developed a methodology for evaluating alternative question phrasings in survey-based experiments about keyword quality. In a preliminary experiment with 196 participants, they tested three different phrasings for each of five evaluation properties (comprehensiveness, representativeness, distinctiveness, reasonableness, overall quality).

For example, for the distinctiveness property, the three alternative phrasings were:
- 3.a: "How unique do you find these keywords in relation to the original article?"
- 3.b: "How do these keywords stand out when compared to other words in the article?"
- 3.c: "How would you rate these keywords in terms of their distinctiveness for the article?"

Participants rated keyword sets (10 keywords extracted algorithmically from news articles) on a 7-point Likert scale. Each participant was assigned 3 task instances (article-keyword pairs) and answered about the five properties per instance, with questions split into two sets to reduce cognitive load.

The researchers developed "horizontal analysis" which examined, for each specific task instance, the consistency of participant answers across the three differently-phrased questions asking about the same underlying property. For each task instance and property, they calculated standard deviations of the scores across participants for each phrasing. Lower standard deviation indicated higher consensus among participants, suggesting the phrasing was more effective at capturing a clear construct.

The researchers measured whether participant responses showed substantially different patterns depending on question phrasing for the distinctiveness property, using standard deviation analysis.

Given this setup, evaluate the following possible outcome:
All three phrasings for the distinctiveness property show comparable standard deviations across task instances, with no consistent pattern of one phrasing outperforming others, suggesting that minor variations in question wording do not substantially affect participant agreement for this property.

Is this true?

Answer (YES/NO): YES